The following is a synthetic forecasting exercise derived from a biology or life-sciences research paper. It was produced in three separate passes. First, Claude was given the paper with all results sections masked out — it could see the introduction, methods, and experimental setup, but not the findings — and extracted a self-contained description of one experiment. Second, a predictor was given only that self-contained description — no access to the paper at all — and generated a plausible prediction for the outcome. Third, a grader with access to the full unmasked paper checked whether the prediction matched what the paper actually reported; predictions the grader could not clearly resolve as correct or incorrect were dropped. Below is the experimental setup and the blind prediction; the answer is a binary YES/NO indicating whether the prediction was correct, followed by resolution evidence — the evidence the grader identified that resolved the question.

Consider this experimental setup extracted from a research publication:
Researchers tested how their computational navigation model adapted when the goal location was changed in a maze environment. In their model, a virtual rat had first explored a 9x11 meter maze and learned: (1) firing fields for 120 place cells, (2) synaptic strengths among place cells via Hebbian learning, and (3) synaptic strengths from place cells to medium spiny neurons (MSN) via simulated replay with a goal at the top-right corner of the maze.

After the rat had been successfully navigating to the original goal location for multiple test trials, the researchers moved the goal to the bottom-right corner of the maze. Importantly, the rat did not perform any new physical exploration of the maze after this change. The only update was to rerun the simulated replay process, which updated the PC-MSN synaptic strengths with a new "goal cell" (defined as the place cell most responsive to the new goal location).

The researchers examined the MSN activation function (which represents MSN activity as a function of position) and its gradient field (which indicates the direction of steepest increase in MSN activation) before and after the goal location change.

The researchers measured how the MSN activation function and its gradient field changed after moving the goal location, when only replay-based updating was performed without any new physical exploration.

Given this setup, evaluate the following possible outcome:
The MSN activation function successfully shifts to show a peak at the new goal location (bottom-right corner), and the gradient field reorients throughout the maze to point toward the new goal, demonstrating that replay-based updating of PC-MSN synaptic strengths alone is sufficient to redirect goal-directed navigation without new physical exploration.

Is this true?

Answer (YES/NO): YES